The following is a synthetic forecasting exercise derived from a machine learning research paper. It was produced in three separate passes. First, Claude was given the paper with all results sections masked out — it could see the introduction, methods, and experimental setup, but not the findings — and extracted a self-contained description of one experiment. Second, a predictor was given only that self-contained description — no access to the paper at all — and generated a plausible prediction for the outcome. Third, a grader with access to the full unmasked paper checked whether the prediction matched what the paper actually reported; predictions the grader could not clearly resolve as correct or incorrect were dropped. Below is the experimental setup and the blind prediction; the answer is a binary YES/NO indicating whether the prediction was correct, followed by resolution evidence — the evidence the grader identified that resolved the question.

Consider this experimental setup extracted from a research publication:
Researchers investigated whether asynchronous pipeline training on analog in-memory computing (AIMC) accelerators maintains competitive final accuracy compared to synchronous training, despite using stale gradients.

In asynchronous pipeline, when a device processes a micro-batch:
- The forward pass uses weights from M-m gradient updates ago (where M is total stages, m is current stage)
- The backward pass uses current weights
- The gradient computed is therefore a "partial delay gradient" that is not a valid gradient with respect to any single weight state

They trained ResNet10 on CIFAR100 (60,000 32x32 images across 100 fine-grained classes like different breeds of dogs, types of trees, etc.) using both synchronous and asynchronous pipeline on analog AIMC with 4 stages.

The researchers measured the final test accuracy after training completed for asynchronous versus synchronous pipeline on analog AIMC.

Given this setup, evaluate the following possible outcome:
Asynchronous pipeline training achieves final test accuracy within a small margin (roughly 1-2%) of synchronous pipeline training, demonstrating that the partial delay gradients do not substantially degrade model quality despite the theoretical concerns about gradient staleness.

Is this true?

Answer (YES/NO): YES